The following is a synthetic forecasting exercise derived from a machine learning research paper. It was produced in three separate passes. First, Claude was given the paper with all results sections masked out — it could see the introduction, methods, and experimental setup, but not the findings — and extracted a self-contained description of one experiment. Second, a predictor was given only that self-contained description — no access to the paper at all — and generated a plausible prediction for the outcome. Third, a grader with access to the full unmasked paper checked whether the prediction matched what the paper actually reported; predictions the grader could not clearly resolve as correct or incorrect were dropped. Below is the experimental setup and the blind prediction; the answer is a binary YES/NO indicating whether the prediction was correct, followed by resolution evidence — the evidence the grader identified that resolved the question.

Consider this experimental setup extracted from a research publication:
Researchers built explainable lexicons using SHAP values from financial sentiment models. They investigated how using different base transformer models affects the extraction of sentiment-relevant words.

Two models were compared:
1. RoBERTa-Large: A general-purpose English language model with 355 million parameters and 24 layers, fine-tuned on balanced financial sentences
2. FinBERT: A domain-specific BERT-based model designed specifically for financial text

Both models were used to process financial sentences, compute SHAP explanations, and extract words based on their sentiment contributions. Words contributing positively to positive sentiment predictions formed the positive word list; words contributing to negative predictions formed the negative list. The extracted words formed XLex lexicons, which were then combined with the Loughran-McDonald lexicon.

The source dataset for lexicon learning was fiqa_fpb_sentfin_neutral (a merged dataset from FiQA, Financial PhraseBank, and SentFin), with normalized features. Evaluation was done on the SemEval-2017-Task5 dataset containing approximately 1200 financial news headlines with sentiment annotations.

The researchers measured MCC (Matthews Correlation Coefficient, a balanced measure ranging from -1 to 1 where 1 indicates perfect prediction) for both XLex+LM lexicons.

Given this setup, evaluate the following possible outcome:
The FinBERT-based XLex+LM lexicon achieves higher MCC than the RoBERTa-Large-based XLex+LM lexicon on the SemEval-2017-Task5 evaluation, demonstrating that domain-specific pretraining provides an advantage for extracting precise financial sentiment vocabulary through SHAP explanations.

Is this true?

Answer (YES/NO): YES